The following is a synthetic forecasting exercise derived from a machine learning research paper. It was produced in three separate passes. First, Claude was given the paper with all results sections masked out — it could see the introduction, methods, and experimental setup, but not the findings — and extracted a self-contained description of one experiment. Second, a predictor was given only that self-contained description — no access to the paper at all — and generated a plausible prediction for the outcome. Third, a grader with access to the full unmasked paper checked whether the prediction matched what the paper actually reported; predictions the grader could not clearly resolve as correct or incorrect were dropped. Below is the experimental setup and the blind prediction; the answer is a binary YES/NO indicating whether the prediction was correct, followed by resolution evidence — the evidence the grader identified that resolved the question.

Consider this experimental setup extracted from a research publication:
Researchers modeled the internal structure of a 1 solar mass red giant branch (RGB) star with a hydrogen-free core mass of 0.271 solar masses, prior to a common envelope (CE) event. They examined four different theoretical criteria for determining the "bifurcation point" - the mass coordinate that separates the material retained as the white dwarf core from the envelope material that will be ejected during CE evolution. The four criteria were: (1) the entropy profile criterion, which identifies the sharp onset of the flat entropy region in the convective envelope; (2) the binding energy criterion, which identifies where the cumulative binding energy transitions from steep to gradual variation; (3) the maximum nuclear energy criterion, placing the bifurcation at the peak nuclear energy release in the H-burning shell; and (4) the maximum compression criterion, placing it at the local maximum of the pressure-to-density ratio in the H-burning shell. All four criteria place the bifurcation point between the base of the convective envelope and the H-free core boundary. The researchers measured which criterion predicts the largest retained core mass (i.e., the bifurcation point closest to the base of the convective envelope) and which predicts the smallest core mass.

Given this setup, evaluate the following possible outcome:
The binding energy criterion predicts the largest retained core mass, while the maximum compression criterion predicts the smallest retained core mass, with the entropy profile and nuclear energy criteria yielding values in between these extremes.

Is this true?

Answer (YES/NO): NO